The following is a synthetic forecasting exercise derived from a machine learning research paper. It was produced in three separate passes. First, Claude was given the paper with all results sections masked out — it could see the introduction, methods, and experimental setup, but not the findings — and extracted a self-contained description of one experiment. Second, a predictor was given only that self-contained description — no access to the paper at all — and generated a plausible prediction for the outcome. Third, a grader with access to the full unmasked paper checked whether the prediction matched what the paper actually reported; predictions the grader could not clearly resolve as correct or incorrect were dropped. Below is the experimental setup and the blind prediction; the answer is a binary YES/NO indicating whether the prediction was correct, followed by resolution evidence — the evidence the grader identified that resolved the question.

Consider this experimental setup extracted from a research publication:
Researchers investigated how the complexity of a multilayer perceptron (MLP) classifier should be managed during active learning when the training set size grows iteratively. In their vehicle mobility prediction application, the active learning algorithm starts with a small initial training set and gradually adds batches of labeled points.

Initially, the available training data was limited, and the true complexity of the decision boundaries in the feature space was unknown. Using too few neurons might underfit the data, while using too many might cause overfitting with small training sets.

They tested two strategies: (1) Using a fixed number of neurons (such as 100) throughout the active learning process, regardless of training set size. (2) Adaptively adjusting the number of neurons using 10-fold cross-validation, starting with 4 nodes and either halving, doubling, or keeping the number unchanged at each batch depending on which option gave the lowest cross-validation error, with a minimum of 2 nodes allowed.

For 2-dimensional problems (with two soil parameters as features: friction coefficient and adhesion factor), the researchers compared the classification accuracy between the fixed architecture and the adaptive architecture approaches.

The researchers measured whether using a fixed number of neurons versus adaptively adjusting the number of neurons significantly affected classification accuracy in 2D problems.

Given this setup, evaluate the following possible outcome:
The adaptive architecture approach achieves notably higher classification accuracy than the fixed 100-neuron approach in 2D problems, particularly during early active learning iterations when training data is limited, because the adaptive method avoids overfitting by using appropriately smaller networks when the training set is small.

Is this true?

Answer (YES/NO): NO